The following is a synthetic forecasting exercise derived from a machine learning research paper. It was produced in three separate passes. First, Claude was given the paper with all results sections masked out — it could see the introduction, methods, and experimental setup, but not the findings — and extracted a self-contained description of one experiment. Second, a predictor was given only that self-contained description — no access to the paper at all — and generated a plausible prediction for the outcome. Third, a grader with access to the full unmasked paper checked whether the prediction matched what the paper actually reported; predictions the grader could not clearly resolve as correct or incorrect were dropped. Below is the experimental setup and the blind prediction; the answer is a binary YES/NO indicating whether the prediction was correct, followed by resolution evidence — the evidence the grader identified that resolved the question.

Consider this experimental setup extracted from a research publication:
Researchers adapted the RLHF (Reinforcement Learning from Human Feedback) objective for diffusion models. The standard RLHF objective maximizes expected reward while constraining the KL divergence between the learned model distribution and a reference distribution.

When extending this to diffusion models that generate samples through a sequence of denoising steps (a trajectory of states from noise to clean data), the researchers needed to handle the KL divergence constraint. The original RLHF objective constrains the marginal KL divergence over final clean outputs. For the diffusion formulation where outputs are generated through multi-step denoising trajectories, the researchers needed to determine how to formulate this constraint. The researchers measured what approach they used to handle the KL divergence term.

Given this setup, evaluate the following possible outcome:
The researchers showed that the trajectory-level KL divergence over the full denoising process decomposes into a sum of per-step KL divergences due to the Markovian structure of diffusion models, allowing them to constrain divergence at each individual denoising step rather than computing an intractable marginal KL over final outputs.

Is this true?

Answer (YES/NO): NO